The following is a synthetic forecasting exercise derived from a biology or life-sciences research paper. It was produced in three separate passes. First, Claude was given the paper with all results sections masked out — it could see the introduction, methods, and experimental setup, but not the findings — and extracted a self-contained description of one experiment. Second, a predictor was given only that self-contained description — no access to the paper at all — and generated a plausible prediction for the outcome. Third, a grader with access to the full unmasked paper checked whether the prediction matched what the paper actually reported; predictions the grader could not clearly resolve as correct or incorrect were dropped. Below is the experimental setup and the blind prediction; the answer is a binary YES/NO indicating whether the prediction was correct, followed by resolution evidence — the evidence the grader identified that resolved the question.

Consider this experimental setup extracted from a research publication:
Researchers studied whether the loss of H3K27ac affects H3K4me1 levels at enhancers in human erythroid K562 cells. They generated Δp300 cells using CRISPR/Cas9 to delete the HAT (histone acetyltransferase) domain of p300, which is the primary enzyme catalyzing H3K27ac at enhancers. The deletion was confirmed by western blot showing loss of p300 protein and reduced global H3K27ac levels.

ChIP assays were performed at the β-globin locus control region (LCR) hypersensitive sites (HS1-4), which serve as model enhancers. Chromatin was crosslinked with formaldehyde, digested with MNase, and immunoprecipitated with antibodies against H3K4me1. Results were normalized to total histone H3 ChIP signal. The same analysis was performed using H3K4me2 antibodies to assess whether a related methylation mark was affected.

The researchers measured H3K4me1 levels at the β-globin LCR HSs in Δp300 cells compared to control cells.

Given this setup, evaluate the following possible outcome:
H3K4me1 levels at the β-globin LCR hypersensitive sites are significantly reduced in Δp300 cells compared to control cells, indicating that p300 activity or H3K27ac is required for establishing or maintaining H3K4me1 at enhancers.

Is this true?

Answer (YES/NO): NO